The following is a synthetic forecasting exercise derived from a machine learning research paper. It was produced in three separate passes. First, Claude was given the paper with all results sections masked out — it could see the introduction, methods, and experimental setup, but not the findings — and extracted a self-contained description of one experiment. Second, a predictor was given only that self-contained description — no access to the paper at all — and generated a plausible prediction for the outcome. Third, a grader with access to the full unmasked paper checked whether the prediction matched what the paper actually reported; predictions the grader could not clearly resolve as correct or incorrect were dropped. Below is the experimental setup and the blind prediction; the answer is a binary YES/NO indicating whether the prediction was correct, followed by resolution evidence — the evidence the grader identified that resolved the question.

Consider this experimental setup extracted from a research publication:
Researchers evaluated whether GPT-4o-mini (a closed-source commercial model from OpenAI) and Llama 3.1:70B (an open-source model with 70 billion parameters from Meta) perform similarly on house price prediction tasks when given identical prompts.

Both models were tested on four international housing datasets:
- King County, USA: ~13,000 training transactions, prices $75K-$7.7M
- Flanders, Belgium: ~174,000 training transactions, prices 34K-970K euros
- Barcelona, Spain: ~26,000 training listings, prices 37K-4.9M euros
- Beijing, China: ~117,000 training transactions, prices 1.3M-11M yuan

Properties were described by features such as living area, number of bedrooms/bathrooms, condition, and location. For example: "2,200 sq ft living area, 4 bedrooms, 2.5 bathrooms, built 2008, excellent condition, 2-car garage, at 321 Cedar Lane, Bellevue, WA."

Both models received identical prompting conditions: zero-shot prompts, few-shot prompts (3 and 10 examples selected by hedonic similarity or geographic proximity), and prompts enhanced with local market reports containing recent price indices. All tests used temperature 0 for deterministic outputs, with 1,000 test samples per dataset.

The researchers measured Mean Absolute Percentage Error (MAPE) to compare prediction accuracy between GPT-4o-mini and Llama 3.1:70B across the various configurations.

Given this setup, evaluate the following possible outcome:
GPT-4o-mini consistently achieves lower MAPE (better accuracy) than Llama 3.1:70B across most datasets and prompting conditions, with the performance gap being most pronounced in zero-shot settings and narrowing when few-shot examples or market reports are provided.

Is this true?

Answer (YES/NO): NO